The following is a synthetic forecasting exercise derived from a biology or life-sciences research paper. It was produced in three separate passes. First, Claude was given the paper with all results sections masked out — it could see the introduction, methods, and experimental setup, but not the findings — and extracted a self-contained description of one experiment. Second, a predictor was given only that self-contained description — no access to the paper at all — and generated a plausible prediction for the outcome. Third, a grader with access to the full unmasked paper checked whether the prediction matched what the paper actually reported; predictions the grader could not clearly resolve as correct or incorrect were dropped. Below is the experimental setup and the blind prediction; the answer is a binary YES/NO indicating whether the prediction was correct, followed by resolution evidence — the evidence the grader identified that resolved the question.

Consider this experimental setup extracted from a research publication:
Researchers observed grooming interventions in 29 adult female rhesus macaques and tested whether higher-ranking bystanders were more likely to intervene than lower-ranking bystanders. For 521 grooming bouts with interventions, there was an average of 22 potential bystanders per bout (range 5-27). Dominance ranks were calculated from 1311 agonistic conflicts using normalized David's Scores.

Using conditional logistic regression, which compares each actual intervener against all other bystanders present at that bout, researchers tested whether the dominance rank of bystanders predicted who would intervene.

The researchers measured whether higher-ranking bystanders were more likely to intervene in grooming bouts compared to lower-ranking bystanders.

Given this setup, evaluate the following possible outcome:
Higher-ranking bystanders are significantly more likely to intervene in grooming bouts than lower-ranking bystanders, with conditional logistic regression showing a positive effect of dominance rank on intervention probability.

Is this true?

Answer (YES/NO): YES